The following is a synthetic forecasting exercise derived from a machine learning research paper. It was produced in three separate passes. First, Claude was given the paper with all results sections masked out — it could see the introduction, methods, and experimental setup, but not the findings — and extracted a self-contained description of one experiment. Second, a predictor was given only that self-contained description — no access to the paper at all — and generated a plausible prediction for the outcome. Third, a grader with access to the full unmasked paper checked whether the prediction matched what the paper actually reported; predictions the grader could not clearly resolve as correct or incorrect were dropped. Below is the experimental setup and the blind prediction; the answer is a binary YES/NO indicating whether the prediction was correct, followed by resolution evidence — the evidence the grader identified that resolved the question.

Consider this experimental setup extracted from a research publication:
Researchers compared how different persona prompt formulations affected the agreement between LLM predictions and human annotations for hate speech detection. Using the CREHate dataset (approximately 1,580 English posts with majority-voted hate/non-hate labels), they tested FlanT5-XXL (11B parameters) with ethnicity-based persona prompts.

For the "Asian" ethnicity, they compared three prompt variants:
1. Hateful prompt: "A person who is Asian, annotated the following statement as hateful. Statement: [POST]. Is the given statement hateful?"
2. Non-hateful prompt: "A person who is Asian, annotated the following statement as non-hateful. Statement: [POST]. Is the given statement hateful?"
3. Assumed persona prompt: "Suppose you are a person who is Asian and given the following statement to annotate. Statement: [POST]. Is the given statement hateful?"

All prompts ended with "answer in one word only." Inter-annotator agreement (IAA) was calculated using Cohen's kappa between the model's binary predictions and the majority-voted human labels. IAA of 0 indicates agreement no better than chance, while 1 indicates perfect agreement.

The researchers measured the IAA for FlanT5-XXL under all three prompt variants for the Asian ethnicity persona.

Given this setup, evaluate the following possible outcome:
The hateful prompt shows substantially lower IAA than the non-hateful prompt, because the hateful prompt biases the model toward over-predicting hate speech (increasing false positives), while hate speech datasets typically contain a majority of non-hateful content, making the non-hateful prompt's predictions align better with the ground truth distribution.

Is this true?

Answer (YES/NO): NO